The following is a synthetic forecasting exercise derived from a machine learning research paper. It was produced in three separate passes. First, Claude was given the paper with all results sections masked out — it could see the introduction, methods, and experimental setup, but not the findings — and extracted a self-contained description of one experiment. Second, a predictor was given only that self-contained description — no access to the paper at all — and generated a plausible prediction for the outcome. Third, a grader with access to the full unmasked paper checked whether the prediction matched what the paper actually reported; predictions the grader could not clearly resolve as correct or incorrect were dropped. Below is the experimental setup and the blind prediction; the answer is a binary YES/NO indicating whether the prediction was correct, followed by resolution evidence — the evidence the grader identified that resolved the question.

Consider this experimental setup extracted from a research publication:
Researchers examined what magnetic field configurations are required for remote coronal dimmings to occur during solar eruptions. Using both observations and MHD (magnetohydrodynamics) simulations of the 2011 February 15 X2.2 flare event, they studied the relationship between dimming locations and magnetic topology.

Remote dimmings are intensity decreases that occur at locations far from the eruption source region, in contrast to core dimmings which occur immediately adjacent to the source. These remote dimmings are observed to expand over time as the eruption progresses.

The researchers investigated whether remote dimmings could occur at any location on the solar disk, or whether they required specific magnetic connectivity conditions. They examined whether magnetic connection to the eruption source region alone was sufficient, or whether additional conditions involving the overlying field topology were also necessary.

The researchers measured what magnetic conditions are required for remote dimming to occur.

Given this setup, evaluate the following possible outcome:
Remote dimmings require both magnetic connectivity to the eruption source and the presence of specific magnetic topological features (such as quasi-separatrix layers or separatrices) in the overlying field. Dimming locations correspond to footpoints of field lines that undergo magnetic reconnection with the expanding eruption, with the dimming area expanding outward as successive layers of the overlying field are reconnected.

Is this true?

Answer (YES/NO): NO